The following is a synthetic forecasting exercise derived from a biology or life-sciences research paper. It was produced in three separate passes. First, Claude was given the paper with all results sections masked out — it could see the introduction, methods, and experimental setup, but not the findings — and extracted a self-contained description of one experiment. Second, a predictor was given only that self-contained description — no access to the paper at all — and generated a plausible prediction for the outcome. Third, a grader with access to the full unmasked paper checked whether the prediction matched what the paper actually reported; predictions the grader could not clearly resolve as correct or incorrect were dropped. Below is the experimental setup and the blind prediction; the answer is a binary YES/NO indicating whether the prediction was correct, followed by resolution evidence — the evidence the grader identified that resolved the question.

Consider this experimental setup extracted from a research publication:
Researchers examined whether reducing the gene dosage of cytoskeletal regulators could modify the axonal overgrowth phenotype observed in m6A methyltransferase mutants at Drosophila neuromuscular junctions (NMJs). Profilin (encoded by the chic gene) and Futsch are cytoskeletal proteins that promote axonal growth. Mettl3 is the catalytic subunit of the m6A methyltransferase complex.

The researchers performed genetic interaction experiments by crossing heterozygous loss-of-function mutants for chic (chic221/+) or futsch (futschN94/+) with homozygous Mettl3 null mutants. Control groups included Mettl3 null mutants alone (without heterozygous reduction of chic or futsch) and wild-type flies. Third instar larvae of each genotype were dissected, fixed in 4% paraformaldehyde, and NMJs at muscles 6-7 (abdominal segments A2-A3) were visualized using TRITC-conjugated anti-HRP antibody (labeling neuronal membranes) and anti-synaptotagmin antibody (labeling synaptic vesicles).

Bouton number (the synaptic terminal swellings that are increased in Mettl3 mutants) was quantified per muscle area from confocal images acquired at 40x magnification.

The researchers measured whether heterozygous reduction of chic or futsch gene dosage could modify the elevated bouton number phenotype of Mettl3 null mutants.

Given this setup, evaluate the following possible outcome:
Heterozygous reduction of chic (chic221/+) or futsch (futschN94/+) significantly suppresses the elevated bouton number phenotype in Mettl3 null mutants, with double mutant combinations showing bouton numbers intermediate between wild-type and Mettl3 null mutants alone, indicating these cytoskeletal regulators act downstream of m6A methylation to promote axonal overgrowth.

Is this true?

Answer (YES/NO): NO